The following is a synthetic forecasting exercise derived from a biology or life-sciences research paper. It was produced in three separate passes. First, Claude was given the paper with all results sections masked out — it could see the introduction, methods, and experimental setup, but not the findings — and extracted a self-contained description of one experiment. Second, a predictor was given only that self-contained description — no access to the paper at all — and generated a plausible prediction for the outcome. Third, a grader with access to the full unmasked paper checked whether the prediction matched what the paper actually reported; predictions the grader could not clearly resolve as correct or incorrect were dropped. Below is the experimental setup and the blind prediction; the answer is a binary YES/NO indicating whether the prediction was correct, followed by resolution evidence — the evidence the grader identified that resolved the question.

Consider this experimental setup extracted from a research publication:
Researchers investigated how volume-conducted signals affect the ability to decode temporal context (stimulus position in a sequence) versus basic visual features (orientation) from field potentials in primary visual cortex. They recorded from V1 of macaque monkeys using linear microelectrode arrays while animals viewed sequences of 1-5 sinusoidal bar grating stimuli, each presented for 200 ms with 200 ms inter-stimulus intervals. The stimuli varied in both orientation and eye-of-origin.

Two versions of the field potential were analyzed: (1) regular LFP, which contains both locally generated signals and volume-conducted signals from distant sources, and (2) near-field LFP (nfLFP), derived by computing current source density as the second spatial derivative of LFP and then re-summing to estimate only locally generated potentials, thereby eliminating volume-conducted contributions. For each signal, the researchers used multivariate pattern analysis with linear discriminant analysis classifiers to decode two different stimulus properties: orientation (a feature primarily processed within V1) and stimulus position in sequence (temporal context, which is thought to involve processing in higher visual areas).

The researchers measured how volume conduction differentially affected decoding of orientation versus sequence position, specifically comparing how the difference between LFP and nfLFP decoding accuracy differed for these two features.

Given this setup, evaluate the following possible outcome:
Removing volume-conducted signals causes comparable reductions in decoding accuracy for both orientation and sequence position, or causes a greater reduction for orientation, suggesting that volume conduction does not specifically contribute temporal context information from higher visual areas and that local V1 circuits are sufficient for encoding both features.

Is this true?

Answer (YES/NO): NO